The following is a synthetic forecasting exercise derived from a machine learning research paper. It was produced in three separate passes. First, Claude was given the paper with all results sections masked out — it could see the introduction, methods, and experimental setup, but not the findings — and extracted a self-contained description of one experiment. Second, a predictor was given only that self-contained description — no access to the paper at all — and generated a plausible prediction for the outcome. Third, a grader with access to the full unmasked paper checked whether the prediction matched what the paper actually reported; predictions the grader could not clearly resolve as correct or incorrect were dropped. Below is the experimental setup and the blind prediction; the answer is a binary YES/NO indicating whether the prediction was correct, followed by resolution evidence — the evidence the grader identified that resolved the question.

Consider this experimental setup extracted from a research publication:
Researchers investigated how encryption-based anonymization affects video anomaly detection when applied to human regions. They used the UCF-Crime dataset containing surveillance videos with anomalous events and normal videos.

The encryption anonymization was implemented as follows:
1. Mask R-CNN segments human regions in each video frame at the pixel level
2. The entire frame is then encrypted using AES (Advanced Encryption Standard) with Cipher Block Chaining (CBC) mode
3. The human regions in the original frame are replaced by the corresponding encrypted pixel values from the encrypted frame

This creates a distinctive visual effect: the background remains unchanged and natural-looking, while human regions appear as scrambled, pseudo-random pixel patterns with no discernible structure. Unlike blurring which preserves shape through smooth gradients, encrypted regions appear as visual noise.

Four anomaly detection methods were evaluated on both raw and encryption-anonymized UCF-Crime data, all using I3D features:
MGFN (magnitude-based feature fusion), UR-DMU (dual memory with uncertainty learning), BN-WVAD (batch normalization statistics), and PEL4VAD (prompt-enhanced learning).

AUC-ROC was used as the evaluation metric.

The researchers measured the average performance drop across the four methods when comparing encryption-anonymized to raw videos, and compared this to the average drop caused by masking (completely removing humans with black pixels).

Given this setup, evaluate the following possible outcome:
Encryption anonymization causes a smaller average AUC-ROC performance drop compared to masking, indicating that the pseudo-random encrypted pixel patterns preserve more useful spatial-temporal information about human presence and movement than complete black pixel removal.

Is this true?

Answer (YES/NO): NO